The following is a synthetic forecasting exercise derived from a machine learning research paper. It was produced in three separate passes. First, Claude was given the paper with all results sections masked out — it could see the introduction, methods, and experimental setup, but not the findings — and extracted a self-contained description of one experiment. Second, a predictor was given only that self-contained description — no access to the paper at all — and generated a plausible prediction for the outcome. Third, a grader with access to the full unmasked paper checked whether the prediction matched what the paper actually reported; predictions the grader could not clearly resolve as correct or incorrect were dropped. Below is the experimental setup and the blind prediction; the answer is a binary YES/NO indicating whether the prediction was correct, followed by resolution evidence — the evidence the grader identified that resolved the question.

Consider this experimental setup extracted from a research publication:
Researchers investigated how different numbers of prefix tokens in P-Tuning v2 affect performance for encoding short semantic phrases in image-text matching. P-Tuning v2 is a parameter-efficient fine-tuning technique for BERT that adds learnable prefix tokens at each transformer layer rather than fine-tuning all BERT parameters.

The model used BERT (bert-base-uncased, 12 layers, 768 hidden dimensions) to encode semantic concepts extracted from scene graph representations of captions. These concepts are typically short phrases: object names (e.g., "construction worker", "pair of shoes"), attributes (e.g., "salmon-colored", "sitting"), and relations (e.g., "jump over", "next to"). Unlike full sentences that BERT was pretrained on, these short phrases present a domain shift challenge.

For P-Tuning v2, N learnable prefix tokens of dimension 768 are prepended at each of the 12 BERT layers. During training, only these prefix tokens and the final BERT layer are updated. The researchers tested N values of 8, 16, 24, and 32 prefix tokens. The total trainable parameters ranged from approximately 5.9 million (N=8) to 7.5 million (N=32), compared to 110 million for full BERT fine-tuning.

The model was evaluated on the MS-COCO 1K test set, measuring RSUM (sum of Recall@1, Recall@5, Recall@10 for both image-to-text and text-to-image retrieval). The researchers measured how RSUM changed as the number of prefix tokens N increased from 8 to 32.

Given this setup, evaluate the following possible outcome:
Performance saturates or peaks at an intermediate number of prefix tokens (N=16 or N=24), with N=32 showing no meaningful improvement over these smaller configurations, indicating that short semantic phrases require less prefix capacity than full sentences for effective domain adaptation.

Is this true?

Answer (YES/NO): YES